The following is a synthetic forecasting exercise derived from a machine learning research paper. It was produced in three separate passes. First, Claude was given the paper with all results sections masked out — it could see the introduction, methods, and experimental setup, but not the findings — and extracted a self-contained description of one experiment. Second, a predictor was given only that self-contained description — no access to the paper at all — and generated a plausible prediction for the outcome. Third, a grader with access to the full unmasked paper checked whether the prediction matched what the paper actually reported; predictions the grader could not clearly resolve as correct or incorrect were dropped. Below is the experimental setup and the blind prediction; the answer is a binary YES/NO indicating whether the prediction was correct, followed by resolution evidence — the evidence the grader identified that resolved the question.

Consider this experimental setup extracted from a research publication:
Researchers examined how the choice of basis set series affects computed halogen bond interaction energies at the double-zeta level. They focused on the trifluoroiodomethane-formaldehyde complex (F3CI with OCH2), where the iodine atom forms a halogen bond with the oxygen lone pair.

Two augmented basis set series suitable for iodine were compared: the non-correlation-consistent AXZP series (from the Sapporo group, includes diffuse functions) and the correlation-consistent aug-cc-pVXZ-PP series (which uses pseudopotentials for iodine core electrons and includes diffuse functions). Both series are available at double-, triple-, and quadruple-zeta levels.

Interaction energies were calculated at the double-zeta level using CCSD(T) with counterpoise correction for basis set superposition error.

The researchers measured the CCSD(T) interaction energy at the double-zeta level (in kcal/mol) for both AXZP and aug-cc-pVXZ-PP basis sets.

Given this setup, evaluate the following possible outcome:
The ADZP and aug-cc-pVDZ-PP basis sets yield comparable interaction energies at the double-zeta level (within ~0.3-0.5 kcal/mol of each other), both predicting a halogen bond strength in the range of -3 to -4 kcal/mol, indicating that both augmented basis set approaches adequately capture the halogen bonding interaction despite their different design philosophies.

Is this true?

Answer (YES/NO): NO